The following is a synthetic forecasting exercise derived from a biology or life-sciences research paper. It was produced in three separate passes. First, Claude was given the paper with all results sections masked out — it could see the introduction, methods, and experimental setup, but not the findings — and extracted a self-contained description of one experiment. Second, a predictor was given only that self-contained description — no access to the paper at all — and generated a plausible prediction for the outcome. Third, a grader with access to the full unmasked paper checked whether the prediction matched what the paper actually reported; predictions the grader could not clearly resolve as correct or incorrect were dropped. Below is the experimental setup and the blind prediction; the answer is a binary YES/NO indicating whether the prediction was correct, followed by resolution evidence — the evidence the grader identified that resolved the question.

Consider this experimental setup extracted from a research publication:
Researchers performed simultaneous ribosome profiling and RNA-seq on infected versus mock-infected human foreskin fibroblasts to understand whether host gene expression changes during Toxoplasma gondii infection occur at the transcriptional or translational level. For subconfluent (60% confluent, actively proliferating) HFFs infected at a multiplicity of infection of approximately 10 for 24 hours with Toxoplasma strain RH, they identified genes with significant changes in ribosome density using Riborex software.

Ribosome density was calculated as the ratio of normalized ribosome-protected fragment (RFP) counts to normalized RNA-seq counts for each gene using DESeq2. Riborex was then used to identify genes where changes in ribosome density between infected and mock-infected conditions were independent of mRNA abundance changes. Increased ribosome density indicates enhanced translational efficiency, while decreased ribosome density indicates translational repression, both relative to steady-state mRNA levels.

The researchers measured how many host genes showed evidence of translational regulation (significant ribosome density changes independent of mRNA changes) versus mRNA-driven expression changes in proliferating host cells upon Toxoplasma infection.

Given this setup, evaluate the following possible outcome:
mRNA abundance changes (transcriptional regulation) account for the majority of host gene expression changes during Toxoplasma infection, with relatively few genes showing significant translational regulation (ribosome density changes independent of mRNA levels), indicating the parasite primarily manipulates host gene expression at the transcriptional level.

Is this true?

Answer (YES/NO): YES